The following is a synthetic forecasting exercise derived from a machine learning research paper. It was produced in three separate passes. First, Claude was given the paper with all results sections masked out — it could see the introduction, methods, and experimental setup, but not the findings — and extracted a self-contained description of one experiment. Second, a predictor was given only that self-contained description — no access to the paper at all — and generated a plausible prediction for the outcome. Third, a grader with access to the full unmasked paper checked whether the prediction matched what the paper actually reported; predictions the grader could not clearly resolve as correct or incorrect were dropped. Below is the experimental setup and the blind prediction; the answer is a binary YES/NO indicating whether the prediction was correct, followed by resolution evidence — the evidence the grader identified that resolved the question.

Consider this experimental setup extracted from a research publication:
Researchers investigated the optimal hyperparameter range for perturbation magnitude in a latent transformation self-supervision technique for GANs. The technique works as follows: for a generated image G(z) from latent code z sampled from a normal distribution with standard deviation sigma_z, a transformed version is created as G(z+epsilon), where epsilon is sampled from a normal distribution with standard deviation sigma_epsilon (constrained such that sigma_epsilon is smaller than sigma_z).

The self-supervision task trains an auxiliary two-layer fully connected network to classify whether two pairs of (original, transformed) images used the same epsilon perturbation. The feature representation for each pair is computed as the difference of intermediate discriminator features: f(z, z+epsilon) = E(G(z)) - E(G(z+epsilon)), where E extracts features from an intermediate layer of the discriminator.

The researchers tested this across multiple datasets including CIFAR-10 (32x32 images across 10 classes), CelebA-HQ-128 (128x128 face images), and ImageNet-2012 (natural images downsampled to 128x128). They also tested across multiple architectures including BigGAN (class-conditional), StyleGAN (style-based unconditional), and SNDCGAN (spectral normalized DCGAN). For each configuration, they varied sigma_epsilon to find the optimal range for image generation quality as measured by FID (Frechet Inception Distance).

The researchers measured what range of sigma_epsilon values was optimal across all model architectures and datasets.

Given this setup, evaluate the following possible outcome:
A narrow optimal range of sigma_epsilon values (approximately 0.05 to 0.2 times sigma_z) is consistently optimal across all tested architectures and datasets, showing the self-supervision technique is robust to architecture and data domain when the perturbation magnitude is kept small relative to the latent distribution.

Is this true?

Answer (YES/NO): NO